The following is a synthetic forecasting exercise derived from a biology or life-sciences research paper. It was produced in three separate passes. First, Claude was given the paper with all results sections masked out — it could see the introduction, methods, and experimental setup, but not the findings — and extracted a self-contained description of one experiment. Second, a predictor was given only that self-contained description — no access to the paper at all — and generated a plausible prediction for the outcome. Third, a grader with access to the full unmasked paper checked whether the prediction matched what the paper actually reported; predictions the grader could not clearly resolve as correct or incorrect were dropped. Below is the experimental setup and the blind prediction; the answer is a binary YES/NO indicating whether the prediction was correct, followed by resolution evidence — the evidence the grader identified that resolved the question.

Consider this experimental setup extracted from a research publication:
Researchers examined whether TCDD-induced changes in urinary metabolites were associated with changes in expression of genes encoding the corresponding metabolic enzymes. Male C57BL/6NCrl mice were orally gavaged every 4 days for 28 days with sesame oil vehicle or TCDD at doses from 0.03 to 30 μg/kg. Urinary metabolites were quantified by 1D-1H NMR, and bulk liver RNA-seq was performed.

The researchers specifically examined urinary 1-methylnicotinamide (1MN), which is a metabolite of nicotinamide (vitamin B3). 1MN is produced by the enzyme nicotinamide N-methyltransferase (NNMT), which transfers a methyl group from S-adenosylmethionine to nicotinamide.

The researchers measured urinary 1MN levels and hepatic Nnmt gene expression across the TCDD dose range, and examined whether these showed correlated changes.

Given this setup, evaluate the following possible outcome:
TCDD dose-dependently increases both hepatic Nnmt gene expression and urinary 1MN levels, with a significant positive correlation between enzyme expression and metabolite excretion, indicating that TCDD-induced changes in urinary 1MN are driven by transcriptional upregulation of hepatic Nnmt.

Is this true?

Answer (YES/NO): NO